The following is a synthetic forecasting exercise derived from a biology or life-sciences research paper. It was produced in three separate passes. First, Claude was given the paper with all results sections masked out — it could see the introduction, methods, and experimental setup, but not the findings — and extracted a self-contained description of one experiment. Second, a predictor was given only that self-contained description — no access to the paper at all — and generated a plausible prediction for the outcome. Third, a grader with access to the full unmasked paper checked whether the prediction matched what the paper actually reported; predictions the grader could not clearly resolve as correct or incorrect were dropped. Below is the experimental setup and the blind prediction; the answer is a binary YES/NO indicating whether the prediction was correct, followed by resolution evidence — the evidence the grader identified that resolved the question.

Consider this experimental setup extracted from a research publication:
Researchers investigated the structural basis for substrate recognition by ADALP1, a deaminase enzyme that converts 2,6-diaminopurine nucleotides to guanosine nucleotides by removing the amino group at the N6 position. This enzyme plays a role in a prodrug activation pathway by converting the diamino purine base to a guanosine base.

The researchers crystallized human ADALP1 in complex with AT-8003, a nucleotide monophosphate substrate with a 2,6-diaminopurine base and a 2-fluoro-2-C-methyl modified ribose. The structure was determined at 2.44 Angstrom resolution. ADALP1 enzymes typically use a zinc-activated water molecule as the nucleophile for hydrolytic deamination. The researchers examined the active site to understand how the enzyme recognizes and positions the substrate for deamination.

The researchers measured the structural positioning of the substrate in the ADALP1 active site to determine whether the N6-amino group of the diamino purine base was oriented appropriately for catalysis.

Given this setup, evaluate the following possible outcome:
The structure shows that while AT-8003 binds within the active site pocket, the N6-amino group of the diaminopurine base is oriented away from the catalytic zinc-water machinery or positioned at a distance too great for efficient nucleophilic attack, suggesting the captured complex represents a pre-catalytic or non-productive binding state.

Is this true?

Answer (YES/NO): NO